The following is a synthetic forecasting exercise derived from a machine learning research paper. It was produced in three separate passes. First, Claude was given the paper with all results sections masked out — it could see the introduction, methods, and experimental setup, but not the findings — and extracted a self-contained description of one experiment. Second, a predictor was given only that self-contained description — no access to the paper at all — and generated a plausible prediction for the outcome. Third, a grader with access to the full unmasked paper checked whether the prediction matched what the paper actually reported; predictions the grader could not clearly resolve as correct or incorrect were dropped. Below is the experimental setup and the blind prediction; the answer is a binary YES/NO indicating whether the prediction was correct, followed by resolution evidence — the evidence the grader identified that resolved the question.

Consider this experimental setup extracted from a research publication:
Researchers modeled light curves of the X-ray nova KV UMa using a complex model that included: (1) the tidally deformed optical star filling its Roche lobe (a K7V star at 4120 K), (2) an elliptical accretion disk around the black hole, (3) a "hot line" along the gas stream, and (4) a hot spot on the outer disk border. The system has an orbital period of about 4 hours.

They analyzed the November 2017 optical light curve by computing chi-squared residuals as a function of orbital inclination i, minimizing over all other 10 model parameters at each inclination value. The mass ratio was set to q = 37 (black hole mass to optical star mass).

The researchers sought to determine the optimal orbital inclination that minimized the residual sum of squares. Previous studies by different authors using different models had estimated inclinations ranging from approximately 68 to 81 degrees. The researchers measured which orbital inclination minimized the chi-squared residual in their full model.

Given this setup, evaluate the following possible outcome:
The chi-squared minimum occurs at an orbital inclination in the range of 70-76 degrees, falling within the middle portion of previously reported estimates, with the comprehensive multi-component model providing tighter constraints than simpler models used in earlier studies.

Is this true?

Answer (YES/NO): YES